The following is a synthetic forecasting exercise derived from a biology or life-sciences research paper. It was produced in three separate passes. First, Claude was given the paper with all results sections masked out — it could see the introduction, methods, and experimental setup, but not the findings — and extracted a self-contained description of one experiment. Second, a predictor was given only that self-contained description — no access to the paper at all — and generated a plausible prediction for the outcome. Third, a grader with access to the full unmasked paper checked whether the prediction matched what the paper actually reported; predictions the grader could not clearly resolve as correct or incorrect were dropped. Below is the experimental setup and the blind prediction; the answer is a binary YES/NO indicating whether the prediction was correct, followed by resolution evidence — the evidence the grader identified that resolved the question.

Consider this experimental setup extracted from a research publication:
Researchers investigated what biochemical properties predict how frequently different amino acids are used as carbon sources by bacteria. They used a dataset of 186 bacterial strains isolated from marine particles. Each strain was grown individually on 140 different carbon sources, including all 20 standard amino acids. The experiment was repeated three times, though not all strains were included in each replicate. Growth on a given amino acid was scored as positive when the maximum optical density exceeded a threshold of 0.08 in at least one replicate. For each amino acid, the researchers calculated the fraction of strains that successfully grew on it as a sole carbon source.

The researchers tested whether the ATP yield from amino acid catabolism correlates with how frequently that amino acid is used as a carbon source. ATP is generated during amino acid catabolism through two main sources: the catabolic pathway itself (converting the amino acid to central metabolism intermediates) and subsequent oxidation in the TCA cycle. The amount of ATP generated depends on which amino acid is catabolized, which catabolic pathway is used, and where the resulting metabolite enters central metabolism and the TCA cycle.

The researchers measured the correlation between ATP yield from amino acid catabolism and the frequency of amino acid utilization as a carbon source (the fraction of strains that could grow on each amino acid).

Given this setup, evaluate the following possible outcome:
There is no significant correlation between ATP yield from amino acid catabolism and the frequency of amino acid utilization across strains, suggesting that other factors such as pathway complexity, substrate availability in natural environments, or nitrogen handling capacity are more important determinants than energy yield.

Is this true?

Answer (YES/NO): YES